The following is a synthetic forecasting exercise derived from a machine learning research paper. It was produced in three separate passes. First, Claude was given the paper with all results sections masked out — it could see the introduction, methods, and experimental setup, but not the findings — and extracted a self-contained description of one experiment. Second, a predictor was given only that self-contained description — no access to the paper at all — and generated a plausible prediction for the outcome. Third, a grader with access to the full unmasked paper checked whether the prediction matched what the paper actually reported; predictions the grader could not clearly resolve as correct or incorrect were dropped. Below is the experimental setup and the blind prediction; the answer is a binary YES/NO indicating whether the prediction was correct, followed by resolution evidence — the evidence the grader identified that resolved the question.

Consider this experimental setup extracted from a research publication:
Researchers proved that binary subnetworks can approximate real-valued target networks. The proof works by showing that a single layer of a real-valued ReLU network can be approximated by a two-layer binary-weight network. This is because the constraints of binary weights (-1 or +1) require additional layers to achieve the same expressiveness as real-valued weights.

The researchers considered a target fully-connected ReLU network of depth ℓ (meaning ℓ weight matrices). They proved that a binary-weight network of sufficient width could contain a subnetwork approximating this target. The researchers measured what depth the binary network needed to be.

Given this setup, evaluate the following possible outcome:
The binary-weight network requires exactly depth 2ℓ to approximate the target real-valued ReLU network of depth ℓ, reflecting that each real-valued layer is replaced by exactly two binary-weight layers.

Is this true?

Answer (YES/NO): YES